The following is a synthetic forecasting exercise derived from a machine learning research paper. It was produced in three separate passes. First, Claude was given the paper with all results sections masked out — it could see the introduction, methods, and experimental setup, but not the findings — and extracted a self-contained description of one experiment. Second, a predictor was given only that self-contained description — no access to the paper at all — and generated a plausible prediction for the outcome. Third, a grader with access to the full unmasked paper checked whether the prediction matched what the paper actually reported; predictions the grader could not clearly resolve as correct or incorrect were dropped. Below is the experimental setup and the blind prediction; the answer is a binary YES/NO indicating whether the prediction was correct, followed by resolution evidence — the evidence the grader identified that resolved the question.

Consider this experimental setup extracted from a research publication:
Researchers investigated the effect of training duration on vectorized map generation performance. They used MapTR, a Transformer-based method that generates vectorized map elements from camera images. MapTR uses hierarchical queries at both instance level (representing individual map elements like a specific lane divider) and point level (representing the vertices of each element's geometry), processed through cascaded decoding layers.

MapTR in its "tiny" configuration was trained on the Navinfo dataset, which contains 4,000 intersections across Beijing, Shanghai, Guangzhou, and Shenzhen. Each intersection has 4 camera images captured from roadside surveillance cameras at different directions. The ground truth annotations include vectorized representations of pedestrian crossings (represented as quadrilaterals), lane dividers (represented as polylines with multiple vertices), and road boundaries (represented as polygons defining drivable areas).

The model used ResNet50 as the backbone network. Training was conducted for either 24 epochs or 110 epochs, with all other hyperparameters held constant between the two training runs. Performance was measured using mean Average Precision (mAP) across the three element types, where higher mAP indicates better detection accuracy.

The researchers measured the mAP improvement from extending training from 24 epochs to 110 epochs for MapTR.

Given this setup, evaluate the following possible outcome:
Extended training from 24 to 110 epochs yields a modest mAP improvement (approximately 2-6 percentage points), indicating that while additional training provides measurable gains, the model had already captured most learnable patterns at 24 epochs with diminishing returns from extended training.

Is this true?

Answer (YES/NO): NO